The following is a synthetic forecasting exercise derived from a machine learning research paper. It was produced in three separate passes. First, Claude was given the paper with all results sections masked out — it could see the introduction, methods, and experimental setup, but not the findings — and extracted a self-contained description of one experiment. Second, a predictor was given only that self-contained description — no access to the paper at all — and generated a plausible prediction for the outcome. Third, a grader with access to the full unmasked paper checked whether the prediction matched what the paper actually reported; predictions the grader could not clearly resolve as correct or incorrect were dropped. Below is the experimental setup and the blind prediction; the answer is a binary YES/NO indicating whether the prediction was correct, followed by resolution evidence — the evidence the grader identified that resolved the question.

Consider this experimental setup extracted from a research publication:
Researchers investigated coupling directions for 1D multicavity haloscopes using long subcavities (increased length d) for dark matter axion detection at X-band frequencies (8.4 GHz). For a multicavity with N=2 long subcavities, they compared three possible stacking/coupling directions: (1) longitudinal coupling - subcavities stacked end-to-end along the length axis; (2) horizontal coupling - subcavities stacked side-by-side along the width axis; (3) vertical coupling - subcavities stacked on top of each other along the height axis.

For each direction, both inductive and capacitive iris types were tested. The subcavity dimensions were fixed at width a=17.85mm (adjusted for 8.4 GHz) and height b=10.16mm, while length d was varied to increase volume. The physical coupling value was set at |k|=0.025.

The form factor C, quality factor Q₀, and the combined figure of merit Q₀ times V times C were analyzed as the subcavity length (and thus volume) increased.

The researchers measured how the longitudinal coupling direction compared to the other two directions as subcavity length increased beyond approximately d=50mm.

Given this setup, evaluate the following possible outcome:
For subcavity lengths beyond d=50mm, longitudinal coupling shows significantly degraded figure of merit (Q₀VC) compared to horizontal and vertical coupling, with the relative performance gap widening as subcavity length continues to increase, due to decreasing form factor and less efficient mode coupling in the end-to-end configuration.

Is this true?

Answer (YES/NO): NO